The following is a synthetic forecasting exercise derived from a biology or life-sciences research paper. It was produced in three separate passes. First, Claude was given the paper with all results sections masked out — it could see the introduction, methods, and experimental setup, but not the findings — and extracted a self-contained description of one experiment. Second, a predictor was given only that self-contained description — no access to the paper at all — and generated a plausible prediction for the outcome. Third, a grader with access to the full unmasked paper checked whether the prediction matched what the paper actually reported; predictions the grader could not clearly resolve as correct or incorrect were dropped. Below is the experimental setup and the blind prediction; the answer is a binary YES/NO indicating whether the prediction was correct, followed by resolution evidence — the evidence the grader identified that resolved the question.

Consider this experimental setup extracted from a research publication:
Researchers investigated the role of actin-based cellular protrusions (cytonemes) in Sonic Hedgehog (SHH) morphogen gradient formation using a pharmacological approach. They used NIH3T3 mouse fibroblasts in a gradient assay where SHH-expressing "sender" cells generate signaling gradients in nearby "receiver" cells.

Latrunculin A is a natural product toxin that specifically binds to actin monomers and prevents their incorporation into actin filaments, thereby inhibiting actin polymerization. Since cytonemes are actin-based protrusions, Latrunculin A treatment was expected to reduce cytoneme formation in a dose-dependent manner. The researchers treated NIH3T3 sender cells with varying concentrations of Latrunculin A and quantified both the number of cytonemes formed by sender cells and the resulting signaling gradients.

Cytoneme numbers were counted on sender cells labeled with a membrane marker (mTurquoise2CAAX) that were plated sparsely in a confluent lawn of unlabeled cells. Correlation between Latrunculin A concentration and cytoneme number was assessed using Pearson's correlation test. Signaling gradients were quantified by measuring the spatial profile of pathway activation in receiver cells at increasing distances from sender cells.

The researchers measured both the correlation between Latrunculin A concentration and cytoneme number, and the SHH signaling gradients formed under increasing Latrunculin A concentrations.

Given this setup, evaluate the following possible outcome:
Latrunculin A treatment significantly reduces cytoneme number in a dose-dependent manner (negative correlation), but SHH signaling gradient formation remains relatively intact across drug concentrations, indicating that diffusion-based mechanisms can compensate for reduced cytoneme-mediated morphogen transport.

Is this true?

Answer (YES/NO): YES